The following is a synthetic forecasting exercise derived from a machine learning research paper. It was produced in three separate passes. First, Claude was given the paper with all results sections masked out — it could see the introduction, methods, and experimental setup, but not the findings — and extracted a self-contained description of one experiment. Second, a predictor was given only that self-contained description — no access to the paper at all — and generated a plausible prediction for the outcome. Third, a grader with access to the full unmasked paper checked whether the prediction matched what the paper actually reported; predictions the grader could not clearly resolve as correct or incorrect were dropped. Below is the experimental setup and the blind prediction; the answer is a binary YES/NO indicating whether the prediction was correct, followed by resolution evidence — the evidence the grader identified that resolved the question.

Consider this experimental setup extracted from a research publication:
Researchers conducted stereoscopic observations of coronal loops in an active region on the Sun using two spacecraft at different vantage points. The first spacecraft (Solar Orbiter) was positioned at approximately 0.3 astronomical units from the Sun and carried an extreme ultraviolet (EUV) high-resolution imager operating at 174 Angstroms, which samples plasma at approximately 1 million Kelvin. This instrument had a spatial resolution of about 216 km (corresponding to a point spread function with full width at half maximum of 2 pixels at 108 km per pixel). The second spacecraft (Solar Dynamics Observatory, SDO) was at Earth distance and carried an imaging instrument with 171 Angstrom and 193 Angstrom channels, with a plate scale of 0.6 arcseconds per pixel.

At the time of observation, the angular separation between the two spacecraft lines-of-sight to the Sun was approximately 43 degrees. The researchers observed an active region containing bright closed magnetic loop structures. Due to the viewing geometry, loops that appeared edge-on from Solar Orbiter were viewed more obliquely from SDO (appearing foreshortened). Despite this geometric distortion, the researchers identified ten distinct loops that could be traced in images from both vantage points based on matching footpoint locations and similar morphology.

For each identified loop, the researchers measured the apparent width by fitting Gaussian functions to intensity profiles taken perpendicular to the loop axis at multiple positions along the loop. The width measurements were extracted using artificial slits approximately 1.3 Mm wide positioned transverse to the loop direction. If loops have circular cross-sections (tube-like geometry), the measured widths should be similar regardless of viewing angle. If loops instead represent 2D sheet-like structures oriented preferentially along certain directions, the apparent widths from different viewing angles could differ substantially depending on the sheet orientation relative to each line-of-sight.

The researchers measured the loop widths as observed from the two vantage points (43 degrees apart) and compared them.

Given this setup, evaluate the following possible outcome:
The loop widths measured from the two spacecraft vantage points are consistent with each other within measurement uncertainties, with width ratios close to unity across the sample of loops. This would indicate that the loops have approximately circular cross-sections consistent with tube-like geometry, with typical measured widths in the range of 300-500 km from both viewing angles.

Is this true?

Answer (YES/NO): NO